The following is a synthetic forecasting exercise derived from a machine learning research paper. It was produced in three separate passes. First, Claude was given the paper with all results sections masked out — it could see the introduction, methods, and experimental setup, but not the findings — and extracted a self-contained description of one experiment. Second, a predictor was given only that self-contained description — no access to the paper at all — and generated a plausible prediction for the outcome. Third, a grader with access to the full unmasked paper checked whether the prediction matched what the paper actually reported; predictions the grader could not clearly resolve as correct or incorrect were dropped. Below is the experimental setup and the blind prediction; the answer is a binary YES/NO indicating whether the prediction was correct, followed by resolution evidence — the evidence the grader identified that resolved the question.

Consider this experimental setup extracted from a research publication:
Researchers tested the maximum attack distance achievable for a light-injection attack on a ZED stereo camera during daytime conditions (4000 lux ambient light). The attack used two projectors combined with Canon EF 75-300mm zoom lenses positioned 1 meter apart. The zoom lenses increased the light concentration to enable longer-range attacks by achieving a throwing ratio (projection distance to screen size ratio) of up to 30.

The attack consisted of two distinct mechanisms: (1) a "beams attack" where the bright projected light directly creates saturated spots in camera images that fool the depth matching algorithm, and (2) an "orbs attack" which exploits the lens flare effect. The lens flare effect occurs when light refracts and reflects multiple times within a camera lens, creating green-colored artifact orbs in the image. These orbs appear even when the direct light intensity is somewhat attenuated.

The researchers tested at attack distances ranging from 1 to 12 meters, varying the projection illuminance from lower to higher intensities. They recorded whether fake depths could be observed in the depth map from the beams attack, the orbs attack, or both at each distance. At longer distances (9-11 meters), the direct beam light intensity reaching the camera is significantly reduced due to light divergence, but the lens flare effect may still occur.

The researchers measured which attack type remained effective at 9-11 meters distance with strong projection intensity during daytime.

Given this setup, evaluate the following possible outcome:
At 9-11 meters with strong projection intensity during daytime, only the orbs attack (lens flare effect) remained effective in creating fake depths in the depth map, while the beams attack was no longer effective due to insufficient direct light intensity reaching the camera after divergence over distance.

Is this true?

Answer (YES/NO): YES